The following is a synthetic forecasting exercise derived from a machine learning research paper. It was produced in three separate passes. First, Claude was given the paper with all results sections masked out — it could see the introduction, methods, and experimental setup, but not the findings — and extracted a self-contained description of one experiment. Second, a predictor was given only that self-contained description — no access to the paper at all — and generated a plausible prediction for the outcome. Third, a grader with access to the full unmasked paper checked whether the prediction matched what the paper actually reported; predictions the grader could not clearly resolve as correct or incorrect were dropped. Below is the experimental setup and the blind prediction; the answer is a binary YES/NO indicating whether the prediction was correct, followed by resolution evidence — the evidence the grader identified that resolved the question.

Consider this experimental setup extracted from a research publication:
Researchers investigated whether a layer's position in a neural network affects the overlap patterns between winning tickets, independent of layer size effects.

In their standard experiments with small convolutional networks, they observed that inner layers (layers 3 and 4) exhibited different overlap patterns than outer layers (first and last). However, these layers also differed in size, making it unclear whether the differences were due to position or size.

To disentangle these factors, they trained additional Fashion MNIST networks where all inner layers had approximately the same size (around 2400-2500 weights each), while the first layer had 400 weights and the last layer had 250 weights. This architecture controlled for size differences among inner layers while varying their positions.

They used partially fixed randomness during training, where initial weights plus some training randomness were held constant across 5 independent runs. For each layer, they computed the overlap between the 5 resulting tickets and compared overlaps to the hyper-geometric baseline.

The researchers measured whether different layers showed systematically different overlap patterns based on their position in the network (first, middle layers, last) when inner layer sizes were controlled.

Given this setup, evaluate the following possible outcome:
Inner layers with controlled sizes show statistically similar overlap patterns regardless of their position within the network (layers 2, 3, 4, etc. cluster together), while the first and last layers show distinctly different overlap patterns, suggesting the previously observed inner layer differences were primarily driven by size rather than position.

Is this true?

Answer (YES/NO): NO